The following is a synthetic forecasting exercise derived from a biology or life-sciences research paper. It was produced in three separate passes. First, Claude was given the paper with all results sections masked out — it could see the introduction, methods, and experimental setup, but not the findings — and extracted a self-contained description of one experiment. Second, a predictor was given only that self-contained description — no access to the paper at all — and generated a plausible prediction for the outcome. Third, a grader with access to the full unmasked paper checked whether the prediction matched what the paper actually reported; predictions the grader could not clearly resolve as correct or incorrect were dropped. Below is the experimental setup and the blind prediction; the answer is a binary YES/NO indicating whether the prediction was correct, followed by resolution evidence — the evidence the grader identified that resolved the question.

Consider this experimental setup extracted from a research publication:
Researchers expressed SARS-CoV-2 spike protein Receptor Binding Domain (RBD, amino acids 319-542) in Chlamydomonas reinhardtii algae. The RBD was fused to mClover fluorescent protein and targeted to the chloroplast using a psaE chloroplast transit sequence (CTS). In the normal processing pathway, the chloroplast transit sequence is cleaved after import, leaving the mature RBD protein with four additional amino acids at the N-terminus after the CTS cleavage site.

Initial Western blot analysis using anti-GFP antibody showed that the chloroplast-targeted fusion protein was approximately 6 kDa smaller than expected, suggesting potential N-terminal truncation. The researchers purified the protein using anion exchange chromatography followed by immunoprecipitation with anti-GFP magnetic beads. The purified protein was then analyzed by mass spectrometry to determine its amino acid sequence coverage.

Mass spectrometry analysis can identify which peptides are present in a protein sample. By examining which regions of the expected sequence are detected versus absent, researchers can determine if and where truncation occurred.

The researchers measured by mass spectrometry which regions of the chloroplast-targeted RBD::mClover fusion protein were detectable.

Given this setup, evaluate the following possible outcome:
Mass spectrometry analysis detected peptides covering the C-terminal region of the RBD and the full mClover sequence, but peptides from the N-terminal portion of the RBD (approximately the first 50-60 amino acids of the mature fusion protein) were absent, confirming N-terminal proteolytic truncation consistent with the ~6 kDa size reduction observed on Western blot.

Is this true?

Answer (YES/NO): NO